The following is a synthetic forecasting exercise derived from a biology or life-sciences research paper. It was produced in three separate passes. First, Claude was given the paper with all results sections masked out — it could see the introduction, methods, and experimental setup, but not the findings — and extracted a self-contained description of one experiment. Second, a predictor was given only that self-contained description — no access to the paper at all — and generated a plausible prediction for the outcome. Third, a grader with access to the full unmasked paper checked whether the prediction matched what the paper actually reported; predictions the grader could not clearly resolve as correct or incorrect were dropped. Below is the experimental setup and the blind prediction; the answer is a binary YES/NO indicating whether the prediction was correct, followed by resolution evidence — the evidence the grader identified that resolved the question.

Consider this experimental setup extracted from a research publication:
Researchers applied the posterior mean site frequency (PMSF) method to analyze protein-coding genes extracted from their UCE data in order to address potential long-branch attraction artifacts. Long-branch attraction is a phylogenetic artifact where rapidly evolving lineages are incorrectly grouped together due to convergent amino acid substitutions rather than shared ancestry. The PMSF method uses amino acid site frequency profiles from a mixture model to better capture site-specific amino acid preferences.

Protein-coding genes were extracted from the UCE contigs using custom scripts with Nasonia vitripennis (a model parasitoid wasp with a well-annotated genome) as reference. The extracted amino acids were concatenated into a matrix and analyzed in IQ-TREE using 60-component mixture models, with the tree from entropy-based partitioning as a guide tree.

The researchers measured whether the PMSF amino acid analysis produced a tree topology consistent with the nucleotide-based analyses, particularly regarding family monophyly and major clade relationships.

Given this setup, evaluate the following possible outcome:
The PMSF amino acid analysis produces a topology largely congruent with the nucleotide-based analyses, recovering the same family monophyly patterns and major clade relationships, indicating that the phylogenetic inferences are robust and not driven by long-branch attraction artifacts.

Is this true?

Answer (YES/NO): NO